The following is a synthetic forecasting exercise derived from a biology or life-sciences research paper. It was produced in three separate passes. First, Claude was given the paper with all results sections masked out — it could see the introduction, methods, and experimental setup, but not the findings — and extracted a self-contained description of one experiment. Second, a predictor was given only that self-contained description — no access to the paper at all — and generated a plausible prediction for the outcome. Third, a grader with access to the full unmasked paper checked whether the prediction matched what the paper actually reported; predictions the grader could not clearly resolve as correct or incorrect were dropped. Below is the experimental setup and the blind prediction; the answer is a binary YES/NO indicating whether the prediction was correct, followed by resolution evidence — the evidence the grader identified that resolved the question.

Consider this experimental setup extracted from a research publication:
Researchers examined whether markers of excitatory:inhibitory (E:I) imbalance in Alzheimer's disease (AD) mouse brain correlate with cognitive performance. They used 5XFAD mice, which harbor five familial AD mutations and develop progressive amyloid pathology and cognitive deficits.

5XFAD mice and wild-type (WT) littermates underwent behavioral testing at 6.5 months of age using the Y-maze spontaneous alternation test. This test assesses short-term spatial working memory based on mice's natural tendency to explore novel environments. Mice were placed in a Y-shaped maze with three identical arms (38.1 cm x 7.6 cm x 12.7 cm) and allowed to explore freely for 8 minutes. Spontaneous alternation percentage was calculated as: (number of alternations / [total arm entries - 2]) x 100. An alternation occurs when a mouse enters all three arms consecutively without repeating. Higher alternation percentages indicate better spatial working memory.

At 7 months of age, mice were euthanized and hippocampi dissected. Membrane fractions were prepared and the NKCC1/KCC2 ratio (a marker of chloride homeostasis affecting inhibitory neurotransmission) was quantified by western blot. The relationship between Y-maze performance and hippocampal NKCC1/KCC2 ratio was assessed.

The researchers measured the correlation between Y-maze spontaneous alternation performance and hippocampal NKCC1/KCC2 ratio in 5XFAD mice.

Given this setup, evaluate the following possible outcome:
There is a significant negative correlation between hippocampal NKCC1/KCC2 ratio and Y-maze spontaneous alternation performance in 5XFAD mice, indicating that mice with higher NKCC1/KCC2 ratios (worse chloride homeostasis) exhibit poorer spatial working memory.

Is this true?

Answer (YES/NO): YES